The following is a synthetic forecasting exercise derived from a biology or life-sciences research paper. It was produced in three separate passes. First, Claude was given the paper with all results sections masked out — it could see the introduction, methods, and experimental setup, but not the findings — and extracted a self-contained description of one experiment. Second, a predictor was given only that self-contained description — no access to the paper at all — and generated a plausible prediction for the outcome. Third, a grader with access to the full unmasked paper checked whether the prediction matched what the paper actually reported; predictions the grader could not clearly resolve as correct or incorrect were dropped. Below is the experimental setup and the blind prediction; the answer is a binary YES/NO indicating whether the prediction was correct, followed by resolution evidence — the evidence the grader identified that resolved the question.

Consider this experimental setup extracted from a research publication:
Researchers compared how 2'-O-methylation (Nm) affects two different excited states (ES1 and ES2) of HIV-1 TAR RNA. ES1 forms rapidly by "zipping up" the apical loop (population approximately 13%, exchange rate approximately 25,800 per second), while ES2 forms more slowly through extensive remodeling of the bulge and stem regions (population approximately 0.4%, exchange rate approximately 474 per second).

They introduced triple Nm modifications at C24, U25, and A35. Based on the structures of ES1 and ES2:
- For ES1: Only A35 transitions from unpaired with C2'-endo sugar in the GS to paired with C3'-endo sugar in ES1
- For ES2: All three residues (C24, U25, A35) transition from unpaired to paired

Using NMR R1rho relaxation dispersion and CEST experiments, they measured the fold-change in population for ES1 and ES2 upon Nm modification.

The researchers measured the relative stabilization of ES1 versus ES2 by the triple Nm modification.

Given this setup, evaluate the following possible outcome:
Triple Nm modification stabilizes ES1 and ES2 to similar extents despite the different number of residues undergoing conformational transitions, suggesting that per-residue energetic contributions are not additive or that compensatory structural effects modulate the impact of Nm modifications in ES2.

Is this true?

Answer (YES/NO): NO